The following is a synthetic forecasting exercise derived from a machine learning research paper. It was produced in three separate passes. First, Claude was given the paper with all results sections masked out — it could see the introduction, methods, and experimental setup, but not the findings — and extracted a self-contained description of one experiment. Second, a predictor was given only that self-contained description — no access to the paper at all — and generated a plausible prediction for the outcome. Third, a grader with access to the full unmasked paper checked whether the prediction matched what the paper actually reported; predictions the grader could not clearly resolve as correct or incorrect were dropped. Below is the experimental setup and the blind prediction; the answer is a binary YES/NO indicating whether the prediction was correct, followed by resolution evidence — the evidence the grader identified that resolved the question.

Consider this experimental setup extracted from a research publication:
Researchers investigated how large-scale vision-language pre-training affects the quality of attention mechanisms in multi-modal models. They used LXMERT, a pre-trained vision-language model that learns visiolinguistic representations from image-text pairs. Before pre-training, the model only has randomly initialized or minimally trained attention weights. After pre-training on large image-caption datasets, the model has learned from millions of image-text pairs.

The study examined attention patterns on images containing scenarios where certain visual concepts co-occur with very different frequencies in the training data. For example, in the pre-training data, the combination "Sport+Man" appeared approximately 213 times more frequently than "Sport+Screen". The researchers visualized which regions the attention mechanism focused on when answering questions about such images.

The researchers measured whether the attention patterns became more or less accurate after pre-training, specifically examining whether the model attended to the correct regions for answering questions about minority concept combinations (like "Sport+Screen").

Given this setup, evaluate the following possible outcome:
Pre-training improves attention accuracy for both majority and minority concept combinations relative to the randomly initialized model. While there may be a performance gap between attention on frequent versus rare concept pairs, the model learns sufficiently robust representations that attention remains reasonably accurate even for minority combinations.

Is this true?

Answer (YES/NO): NO